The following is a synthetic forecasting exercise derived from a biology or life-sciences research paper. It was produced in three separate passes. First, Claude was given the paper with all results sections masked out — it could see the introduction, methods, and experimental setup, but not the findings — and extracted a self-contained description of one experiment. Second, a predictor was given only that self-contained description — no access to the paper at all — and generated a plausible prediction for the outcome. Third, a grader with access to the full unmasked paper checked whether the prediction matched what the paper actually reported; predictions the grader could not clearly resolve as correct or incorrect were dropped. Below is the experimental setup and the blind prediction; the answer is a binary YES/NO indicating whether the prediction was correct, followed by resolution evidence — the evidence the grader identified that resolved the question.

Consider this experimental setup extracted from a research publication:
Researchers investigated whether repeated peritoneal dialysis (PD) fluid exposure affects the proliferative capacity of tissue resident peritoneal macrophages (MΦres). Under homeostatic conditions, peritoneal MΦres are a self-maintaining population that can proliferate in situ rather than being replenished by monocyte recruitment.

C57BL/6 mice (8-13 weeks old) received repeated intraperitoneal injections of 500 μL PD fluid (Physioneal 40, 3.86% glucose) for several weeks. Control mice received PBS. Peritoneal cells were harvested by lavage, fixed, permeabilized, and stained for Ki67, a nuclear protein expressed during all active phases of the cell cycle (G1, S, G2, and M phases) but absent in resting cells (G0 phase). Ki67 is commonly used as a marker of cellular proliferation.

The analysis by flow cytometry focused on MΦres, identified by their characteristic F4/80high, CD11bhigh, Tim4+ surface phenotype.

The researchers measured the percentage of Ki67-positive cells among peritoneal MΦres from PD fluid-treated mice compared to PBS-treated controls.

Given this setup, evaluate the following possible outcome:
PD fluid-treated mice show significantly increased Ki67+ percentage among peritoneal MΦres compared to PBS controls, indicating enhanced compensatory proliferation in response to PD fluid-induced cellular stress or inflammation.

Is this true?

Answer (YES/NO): YES